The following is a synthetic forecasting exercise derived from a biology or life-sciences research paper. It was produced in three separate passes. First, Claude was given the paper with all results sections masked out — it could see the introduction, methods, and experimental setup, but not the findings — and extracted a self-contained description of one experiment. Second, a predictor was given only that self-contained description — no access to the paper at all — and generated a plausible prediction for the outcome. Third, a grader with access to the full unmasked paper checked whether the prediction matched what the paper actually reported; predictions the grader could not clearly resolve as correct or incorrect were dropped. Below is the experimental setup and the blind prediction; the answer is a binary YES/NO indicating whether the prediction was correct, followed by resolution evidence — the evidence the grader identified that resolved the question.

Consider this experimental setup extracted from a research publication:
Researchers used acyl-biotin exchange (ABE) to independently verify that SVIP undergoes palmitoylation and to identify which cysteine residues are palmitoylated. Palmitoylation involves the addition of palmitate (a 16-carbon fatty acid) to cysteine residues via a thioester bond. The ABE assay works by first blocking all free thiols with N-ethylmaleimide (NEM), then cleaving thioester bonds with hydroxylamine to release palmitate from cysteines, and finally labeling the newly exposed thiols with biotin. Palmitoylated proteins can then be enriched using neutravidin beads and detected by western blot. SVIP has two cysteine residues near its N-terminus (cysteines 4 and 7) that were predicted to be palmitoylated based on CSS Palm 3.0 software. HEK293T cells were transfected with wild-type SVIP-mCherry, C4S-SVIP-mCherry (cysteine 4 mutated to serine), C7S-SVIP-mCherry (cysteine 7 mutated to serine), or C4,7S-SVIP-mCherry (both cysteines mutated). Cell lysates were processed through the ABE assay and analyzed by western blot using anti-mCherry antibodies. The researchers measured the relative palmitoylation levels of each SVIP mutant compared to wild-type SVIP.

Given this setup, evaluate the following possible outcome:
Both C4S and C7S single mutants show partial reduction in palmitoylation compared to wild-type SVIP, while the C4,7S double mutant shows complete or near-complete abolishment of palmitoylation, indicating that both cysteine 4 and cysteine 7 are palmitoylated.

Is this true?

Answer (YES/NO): YES